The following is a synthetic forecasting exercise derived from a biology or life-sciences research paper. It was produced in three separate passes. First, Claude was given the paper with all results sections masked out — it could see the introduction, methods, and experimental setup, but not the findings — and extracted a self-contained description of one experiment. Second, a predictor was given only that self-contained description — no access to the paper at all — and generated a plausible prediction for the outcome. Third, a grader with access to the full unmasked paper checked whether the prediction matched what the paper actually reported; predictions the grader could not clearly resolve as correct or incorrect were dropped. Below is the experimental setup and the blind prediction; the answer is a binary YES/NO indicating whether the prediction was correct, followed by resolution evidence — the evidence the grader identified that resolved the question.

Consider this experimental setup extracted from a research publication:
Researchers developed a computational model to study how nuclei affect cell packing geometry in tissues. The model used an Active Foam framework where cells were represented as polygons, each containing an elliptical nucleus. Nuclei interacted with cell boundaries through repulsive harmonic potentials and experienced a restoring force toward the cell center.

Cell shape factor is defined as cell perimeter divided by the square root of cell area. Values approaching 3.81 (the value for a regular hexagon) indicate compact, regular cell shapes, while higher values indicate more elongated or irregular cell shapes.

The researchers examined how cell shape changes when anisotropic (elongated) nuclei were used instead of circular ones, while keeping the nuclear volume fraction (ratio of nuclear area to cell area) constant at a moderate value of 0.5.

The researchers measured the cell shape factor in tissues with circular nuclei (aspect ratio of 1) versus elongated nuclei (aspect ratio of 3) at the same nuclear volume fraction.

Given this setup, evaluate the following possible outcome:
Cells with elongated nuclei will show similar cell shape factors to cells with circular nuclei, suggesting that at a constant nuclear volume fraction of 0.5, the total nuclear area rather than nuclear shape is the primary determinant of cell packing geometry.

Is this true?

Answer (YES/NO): YES